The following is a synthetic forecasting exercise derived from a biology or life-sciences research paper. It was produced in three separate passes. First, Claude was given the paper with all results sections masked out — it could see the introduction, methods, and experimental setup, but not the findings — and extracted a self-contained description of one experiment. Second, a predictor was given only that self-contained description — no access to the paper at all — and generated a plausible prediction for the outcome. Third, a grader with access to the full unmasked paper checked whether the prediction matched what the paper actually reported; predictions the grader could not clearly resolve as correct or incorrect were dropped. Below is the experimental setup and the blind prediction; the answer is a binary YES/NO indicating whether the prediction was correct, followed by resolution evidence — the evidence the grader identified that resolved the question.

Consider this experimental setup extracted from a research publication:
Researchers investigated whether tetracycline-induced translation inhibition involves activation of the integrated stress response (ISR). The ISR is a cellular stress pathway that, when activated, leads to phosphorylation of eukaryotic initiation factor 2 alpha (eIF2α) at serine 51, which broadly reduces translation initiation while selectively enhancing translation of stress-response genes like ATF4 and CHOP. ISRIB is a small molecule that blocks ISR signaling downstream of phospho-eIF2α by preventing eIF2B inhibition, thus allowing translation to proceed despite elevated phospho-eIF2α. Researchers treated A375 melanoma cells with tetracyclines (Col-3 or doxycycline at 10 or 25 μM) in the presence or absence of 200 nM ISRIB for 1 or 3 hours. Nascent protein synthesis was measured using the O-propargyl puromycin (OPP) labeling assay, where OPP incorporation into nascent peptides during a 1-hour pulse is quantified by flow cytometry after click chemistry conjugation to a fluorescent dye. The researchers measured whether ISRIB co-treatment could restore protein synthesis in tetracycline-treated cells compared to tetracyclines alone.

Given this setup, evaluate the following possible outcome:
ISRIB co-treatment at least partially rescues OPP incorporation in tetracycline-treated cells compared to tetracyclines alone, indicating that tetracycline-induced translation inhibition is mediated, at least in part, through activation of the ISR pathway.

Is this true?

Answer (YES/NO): NO